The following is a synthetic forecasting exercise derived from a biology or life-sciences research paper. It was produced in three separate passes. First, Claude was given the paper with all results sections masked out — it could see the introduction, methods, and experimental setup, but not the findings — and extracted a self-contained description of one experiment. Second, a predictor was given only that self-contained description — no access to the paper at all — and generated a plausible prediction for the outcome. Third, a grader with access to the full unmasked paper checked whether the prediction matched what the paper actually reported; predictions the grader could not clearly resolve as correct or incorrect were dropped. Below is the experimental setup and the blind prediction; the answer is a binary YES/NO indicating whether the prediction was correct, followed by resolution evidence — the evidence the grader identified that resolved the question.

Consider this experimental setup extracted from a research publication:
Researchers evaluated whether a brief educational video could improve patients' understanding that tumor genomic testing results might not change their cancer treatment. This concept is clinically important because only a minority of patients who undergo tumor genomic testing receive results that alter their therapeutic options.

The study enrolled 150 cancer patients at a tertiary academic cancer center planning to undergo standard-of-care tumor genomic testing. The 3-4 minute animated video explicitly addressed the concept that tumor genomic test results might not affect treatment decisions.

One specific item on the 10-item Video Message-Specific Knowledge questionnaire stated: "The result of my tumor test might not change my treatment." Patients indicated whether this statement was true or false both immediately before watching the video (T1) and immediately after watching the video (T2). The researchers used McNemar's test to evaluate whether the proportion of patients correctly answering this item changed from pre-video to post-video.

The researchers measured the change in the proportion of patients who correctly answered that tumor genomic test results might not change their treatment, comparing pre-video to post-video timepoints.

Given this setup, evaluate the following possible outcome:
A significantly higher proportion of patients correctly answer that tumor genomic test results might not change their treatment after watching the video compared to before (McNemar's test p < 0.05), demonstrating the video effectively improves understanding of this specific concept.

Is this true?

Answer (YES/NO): YES